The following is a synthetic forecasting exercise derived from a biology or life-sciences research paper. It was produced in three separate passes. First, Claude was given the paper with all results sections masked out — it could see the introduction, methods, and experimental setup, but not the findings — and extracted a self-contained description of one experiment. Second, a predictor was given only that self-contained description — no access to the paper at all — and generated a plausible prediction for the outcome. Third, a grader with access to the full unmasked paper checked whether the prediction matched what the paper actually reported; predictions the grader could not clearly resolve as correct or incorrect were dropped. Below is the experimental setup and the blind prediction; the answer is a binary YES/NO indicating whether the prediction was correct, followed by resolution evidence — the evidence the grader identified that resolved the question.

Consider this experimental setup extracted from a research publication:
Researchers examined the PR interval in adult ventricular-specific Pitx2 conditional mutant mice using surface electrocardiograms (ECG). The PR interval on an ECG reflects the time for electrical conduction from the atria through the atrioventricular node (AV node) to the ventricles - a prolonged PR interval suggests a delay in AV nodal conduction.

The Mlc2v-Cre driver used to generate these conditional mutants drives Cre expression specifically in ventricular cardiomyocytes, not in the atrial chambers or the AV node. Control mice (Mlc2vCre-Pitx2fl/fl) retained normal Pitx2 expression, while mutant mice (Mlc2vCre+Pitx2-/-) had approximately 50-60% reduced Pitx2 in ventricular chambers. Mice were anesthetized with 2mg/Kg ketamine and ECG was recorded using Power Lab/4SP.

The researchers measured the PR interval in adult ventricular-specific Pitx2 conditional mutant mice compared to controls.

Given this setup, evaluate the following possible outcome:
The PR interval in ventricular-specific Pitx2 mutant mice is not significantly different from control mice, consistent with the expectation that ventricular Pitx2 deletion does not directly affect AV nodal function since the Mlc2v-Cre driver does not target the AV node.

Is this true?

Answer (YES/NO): NO